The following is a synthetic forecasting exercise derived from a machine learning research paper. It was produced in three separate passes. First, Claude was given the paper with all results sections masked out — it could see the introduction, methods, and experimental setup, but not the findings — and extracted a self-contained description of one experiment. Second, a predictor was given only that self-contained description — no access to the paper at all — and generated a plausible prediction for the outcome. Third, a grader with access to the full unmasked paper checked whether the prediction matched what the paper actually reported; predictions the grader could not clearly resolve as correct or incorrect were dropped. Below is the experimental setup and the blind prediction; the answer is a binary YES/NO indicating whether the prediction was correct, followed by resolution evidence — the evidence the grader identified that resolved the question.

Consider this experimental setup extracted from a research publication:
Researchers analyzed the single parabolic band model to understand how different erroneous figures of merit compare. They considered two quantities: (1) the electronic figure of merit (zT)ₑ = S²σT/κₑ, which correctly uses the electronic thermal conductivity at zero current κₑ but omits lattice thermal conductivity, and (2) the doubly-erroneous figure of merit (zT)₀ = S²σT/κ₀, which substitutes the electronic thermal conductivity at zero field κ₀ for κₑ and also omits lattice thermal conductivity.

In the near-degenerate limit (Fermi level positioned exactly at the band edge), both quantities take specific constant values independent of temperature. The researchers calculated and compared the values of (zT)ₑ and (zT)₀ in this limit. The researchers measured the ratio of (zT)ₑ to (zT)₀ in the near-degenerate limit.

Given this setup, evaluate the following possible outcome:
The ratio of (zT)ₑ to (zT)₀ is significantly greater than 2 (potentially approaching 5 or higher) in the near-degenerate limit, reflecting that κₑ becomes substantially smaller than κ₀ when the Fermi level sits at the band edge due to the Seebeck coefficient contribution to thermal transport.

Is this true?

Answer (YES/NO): NO